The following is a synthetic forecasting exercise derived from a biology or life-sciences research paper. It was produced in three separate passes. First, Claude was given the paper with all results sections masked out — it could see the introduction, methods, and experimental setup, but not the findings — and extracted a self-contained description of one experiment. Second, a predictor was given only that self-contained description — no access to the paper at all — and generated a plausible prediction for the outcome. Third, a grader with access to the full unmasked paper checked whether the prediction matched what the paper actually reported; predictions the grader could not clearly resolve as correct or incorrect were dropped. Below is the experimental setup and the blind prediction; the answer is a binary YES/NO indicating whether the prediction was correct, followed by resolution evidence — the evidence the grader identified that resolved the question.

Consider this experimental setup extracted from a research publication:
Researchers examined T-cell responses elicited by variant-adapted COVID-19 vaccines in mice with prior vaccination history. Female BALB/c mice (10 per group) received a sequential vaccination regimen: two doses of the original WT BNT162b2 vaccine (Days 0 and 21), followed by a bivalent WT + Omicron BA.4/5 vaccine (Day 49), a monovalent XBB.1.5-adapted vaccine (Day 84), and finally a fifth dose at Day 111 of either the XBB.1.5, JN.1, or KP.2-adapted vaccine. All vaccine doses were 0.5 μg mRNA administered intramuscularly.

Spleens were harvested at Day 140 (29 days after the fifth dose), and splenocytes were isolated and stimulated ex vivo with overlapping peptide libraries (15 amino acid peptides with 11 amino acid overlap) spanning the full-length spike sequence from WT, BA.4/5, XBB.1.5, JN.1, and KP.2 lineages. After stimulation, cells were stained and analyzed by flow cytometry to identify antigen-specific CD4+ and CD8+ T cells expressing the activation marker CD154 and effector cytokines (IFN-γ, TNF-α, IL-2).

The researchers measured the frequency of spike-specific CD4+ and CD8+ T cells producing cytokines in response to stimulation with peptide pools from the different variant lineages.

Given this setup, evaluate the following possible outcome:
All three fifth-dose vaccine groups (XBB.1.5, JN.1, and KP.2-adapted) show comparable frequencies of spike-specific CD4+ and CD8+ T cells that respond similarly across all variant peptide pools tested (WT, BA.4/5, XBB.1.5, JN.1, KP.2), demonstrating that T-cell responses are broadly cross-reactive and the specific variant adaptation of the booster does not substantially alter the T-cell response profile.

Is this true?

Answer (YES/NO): YES